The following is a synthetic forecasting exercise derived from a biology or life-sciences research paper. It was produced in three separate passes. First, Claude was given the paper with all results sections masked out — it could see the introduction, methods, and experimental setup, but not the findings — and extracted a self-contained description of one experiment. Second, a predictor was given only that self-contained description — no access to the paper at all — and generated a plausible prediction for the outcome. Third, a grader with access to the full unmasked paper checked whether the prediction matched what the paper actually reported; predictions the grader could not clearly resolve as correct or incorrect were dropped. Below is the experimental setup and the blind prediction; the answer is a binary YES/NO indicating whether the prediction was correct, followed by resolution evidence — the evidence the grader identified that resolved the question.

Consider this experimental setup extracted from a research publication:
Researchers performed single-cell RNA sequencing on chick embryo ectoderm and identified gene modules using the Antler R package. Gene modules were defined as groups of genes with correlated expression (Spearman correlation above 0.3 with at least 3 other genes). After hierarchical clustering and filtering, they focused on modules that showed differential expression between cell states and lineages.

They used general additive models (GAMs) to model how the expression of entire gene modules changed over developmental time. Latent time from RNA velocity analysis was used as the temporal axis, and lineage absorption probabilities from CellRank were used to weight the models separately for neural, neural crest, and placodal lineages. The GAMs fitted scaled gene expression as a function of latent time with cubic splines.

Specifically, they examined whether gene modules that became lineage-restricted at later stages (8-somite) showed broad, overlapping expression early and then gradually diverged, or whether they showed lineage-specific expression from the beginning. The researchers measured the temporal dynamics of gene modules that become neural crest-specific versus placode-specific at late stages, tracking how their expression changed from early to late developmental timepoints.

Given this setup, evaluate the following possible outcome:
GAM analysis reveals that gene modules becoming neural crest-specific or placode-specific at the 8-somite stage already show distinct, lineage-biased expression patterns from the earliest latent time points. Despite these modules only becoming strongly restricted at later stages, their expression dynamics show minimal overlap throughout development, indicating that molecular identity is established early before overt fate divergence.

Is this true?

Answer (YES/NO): NO